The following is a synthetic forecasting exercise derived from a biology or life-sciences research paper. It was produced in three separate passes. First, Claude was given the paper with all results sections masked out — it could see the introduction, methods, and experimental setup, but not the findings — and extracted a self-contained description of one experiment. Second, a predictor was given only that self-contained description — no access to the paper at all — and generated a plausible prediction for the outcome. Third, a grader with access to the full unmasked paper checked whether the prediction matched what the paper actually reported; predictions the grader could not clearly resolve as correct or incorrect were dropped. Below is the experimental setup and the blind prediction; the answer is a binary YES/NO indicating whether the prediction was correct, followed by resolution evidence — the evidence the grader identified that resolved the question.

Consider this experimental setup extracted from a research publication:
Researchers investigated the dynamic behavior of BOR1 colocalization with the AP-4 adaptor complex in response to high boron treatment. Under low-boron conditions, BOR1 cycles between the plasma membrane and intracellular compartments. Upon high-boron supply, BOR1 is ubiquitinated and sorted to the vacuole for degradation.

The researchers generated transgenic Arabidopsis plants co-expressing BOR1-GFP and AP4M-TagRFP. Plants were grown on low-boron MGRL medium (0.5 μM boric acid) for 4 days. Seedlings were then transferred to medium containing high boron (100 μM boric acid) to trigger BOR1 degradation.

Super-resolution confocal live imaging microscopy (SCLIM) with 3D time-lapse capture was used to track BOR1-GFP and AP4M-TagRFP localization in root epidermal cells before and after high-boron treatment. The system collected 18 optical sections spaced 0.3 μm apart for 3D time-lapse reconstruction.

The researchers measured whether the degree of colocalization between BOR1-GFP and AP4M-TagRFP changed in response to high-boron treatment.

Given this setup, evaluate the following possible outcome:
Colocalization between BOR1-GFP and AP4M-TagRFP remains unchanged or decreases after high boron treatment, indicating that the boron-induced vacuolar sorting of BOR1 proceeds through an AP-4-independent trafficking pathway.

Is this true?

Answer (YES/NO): NO